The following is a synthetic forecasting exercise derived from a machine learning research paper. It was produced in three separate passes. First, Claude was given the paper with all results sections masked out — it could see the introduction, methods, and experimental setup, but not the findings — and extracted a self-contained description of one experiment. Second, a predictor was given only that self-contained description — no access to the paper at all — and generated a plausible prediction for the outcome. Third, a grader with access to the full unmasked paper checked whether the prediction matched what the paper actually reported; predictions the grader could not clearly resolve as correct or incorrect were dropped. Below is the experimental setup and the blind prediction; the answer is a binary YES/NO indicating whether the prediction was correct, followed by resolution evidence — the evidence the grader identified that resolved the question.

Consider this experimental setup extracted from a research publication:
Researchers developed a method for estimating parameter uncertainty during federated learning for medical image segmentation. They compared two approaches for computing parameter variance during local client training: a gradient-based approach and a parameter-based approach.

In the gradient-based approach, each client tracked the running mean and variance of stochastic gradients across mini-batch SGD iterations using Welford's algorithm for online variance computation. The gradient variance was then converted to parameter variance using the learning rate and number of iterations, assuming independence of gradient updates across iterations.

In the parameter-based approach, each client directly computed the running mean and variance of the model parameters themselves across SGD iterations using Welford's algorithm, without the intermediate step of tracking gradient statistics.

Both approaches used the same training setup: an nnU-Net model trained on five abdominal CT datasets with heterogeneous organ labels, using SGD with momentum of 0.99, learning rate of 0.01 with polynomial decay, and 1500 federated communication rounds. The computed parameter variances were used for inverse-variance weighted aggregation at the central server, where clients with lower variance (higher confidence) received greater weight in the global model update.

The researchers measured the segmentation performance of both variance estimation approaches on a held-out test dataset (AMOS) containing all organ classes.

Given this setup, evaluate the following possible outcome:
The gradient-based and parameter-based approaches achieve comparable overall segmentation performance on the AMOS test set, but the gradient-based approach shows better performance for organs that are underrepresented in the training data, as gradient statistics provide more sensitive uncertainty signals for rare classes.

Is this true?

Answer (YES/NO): NO